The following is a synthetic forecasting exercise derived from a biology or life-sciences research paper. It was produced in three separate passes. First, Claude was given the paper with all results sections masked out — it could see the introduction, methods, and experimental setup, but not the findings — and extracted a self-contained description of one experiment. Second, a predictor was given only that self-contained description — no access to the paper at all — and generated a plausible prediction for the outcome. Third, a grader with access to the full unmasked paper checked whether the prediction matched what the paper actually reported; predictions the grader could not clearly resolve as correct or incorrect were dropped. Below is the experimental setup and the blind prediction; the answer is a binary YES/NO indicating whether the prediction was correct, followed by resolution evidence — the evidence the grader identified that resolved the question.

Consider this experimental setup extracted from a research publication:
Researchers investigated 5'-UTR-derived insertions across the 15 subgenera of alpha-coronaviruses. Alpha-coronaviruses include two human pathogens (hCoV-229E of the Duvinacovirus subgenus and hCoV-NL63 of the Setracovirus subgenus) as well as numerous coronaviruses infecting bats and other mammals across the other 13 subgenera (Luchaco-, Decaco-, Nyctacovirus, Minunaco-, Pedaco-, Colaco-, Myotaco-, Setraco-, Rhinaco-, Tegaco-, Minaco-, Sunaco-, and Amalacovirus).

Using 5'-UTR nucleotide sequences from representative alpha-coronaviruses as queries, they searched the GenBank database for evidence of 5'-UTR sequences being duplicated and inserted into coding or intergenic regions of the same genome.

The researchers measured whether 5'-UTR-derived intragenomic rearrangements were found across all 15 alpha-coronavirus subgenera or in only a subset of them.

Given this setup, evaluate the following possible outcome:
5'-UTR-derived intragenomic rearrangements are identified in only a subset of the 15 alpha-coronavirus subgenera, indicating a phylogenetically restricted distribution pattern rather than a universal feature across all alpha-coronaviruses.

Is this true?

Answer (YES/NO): YES